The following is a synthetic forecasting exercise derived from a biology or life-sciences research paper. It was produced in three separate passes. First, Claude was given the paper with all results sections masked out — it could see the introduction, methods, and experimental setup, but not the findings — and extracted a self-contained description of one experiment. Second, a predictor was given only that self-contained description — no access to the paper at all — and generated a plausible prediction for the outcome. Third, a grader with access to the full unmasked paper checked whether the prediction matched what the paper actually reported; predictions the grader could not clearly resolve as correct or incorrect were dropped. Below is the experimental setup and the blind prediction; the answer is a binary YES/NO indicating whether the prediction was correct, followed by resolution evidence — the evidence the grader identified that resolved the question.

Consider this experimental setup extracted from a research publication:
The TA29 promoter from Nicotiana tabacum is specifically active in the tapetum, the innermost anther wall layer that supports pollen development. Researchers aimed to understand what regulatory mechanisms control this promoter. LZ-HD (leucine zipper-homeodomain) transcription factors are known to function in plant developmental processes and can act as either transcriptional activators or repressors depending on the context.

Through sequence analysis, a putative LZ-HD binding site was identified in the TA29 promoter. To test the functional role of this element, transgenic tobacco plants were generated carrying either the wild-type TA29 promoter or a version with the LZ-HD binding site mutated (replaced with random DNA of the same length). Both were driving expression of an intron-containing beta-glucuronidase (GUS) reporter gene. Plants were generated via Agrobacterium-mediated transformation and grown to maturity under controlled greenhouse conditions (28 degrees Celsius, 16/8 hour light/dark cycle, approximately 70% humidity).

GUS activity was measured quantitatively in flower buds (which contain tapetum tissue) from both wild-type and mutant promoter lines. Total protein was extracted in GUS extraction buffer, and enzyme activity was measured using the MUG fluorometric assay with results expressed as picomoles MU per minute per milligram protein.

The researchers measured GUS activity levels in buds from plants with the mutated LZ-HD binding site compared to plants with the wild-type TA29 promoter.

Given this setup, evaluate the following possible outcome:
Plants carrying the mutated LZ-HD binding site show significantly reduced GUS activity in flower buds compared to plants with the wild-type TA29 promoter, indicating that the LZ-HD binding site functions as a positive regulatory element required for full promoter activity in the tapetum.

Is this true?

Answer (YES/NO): NO